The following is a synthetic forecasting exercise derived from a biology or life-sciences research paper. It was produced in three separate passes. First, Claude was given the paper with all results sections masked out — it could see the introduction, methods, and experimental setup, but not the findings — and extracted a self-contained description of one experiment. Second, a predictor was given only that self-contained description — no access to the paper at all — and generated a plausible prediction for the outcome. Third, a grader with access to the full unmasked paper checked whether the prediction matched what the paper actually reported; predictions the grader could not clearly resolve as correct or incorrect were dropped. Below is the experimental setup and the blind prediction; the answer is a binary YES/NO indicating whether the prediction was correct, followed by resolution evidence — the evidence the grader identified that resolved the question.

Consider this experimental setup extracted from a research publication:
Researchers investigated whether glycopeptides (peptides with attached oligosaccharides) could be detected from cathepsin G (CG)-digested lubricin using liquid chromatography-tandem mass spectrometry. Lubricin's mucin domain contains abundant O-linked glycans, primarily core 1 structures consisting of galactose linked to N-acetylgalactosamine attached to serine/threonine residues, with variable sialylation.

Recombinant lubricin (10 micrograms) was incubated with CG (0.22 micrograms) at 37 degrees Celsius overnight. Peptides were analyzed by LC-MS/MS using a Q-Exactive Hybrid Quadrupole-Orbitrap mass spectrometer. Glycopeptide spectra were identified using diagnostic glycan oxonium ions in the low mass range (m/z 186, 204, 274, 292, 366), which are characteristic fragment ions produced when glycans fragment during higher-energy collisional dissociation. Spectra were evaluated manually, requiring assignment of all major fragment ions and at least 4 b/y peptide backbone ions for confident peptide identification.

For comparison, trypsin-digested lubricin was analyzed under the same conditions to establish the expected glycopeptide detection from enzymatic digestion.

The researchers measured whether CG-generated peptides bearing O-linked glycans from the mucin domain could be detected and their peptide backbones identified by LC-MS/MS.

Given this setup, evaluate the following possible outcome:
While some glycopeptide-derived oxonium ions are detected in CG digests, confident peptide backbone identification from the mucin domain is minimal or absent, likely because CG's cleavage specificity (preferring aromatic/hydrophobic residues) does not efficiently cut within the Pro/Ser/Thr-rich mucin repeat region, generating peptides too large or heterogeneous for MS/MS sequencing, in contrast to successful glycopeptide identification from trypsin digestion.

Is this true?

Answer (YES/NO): NO